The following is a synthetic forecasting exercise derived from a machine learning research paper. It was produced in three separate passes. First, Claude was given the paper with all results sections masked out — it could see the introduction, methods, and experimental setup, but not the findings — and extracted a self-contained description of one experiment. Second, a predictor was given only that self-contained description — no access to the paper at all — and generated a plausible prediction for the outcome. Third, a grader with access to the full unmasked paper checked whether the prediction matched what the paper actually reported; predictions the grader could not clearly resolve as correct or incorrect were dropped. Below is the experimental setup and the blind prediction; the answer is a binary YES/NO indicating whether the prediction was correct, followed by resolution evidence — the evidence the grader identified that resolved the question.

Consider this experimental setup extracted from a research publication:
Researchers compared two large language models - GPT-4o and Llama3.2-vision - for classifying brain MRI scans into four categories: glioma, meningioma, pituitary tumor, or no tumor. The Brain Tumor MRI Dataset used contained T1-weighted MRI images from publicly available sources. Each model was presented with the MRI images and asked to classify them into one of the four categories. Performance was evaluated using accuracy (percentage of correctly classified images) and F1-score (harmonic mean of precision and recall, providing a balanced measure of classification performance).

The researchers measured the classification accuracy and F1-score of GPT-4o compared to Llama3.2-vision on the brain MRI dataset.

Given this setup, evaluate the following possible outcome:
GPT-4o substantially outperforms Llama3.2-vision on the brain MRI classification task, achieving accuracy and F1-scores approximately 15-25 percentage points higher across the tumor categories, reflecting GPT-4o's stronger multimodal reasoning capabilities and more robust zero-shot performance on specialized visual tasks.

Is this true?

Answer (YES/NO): NO